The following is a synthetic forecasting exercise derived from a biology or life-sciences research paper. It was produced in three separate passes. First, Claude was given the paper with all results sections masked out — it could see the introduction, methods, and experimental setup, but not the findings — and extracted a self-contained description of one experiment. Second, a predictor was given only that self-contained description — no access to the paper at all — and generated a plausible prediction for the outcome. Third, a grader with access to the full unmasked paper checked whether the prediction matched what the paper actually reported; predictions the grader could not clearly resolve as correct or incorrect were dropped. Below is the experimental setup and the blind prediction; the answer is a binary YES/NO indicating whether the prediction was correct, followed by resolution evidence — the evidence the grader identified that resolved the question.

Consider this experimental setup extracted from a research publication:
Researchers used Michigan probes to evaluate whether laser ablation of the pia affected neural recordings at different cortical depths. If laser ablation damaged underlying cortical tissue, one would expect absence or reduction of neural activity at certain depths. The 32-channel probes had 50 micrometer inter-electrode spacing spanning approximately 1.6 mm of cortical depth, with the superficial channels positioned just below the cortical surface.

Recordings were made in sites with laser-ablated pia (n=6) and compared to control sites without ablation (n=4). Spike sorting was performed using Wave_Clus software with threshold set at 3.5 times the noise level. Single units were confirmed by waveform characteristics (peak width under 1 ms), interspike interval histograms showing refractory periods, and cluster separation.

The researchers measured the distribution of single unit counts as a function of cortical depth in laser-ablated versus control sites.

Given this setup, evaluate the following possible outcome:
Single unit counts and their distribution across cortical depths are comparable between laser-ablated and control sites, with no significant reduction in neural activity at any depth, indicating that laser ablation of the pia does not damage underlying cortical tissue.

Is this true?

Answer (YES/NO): YES